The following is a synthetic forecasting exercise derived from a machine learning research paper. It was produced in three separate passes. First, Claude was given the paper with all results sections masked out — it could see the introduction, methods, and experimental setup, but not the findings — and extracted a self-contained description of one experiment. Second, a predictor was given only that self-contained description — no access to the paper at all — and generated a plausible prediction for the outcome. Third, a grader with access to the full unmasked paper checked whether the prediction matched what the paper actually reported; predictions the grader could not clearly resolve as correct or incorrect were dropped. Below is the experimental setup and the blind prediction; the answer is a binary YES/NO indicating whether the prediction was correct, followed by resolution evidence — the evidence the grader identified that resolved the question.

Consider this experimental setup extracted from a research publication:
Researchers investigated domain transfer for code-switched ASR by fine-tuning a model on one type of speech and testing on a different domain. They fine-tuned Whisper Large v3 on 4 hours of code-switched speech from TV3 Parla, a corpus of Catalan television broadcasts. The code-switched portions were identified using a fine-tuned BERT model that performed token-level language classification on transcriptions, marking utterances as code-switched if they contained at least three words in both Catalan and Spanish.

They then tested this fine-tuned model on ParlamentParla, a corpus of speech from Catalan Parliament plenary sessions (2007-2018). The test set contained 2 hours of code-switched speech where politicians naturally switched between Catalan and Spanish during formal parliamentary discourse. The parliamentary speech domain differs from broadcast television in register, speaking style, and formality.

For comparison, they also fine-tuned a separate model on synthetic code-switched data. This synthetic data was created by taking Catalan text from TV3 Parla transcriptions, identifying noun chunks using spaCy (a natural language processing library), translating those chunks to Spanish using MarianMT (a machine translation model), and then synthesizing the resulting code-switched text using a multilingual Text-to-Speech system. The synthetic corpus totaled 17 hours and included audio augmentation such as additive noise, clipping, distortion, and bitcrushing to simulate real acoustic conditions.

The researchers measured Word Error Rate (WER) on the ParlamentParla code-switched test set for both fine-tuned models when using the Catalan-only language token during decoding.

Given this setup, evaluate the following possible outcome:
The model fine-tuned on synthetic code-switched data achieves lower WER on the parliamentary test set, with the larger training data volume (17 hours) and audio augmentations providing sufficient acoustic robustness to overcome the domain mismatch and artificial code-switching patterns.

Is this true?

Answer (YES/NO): YES